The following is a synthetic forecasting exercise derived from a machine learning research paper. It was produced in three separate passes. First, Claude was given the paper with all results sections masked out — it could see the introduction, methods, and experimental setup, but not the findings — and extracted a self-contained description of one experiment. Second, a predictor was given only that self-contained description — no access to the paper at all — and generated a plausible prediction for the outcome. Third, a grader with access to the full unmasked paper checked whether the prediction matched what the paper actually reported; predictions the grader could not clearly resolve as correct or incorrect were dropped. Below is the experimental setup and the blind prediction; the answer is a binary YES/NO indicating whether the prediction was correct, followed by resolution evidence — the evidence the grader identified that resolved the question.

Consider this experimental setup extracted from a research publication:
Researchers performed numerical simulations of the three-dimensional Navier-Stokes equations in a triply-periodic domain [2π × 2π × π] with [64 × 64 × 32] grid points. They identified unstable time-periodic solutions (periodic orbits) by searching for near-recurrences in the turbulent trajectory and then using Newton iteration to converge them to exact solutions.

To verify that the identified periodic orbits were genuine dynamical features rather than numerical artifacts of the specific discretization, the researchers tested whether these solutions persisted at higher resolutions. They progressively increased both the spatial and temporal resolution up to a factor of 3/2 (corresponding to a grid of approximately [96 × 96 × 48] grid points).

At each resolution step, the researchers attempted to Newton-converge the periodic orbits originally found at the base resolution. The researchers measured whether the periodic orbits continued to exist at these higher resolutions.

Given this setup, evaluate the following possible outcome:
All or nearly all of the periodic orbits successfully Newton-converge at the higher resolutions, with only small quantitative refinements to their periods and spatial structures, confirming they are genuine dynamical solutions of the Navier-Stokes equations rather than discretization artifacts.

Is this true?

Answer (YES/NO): YES